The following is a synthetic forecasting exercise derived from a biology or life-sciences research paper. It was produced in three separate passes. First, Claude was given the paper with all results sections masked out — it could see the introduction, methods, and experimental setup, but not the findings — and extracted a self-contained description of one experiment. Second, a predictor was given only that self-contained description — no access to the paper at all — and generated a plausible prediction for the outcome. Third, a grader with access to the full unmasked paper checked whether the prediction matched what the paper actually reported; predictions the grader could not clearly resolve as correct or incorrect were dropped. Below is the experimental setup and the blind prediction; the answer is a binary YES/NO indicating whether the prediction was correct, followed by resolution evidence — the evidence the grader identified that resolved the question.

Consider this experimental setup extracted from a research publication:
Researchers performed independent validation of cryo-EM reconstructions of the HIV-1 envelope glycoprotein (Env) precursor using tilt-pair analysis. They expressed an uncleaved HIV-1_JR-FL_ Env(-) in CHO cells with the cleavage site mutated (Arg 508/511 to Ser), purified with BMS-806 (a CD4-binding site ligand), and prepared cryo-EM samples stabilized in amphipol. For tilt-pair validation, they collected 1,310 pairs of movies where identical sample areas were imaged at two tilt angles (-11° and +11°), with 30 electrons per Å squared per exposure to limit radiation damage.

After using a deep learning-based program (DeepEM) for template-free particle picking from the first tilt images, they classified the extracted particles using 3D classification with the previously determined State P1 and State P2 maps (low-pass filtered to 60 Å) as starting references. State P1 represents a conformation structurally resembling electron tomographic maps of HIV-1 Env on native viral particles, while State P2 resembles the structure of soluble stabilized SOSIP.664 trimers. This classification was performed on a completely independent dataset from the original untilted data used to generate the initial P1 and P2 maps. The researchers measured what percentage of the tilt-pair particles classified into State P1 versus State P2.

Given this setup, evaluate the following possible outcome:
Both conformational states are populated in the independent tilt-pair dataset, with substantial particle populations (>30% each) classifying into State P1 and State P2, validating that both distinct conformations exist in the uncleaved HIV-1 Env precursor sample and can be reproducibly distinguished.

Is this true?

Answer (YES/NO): NO